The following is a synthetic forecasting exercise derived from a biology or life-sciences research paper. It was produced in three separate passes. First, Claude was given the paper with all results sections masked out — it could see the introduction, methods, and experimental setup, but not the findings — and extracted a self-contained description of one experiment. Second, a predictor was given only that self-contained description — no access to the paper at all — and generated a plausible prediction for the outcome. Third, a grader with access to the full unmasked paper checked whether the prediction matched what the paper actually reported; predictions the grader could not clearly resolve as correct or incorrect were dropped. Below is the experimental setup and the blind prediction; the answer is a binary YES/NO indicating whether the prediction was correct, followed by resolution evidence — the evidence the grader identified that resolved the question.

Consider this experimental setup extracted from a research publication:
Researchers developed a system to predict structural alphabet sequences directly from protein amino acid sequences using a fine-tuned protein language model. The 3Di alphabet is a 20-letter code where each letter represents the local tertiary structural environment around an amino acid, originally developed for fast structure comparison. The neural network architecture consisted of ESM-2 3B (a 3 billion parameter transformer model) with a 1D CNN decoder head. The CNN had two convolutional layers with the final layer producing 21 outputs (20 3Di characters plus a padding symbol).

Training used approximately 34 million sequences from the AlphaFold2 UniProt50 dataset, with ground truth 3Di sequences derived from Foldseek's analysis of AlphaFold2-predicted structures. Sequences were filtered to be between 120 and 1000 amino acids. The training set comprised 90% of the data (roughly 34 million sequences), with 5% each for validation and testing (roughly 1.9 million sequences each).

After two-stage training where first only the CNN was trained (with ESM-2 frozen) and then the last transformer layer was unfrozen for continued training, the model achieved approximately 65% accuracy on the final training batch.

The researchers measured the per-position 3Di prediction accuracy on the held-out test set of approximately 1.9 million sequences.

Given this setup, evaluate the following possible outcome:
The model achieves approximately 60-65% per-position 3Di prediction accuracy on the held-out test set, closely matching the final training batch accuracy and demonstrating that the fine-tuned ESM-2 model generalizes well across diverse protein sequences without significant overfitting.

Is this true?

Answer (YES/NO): YES